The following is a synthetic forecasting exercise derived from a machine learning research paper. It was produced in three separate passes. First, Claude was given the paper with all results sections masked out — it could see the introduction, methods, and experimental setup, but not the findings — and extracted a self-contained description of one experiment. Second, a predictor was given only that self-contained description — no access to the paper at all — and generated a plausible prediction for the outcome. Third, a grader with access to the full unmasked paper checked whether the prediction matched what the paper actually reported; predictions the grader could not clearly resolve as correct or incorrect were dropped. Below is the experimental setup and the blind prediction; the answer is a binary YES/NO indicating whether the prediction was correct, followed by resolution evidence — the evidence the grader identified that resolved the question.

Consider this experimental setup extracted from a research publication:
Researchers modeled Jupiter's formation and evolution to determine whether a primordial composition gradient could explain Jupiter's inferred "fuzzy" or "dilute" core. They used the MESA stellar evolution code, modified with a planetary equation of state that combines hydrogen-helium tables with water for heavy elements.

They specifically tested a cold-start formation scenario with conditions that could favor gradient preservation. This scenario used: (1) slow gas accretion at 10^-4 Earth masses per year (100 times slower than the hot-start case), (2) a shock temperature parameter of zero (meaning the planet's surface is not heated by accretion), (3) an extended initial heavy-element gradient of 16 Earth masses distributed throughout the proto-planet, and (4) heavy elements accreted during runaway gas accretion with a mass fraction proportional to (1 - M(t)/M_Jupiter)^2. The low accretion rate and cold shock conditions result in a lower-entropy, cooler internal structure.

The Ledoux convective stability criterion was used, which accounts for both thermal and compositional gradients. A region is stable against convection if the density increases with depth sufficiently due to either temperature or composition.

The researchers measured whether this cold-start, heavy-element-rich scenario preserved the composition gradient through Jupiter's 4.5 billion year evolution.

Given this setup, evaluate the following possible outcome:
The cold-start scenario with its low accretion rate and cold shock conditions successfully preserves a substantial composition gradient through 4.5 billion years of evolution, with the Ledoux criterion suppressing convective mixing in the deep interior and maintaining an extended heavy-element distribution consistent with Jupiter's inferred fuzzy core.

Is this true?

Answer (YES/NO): NO